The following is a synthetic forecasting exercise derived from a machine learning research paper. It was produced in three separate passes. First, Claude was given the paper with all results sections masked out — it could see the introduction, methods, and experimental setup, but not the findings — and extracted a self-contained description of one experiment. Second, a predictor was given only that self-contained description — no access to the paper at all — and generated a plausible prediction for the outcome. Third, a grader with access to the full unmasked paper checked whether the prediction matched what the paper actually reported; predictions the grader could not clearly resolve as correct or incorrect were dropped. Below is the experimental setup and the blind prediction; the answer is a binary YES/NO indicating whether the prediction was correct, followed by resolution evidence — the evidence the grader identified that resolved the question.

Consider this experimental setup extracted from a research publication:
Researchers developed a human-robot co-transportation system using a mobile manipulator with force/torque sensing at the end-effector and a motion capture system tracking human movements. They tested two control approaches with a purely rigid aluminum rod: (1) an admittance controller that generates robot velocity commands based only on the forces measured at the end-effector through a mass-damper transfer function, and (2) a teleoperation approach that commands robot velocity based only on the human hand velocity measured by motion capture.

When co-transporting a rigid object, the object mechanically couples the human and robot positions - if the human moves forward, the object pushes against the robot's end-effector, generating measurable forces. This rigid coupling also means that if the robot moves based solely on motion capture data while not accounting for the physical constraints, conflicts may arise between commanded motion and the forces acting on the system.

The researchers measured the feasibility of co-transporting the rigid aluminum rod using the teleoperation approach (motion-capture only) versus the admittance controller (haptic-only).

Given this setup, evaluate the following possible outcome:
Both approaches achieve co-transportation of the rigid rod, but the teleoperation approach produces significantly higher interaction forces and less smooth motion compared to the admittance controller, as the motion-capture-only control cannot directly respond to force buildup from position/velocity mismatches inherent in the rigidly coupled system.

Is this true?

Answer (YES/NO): NO